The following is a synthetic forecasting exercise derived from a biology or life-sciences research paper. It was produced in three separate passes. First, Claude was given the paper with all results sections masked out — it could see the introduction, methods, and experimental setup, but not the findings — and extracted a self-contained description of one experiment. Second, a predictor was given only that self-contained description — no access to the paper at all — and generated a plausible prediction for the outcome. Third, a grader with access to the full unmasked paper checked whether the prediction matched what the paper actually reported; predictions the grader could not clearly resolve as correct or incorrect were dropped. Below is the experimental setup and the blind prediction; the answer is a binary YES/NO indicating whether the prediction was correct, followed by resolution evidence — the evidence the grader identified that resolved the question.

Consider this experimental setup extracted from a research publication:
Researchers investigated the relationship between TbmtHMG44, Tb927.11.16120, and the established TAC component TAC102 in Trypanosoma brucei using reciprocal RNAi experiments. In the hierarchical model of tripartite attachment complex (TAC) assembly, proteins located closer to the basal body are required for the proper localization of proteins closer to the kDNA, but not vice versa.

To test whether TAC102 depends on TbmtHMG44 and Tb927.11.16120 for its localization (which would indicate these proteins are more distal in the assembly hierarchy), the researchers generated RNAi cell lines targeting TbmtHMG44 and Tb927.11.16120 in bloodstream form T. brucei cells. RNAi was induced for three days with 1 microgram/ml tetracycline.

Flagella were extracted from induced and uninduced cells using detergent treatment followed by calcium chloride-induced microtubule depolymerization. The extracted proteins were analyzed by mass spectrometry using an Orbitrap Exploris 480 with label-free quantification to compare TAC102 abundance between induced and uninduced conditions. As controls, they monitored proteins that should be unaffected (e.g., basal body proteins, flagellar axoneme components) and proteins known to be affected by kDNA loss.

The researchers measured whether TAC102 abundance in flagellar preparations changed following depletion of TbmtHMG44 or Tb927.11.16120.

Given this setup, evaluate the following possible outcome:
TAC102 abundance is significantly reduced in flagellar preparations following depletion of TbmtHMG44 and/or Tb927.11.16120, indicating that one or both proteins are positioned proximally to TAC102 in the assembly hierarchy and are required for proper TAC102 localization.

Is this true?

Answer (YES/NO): NO